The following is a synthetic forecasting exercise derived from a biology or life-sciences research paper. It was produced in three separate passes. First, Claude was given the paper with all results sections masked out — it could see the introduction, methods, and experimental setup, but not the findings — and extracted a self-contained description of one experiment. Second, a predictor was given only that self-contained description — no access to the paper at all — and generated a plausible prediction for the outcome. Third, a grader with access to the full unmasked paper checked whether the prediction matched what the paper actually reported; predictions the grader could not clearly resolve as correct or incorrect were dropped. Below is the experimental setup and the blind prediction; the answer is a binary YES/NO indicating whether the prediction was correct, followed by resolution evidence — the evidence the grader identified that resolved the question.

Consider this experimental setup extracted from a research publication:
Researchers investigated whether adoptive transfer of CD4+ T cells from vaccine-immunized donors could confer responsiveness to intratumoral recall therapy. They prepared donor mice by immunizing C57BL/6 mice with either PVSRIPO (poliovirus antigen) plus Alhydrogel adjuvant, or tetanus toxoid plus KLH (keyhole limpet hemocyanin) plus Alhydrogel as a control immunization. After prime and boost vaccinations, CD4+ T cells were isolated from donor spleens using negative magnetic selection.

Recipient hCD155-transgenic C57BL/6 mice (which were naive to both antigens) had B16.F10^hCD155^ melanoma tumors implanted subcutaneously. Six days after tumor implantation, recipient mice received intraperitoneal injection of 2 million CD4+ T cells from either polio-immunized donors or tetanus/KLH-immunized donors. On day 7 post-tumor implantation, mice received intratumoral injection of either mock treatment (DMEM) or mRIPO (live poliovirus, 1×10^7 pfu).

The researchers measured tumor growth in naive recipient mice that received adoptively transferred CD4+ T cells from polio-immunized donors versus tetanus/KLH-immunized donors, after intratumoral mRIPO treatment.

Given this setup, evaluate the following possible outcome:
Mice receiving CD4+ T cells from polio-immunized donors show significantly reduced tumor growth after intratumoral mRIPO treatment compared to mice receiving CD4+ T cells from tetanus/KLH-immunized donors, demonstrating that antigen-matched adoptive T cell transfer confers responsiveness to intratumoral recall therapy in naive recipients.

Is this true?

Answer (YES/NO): YES